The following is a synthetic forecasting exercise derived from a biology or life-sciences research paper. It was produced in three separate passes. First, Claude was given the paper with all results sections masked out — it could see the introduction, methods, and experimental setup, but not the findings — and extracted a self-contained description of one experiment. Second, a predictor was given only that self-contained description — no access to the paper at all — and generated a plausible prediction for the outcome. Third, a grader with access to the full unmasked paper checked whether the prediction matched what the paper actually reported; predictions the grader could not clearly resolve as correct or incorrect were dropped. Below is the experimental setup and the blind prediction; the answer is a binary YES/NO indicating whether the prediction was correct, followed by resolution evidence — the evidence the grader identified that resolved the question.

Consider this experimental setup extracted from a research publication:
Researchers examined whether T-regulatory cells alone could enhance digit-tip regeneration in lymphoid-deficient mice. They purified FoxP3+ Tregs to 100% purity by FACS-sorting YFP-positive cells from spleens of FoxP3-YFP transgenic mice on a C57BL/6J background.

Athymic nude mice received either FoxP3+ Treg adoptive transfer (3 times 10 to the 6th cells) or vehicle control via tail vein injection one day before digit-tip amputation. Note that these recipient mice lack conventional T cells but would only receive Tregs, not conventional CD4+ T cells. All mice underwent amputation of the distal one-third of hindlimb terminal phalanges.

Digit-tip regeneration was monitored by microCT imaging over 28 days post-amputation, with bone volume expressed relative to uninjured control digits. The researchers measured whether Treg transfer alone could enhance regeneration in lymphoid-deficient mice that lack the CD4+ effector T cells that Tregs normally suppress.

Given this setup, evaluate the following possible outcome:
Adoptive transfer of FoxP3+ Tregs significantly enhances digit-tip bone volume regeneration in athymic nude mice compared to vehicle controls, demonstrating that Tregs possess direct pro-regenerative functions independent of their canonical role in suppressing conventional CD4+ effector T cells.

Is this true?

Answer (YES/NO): YES